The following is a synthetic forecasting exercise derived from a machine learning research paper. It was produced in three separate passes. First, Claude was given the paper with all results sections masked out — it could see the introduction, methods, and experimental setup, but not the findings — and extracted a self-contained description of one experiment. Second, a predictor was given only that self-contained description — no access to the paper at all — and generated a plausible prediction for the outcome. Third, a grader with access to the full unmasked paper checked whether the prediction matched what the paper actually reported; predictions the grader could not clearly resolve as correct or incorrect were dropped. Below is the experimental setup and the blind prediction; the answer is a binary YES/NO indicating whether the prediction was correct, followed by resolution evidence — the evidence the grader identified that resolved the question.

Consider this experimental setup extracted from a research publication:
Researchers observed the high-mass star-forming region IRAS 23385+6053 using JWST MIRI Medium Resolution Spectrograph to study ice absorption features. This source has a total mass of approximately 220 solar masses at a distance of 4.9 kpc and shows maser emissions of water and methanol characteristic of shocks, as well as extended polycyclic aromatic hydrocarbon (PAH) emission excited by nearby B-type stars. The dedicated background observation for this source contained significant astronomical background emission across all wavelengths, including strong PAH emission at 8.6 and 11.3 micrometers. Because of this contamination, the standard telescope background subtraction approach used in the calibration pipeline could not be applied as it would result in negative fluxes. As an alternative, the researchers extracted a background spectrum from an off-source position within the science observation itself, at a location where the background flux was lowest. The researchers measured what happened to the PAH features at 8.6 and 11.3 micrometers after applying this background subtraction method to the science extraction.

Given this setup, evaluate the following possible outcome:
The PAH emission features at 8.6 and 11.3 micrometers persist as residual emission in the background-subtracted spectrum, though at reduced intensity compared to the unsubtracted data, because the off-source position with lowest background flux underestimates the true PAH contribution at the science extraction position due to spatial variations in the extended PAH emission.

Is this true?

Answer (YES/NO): NO